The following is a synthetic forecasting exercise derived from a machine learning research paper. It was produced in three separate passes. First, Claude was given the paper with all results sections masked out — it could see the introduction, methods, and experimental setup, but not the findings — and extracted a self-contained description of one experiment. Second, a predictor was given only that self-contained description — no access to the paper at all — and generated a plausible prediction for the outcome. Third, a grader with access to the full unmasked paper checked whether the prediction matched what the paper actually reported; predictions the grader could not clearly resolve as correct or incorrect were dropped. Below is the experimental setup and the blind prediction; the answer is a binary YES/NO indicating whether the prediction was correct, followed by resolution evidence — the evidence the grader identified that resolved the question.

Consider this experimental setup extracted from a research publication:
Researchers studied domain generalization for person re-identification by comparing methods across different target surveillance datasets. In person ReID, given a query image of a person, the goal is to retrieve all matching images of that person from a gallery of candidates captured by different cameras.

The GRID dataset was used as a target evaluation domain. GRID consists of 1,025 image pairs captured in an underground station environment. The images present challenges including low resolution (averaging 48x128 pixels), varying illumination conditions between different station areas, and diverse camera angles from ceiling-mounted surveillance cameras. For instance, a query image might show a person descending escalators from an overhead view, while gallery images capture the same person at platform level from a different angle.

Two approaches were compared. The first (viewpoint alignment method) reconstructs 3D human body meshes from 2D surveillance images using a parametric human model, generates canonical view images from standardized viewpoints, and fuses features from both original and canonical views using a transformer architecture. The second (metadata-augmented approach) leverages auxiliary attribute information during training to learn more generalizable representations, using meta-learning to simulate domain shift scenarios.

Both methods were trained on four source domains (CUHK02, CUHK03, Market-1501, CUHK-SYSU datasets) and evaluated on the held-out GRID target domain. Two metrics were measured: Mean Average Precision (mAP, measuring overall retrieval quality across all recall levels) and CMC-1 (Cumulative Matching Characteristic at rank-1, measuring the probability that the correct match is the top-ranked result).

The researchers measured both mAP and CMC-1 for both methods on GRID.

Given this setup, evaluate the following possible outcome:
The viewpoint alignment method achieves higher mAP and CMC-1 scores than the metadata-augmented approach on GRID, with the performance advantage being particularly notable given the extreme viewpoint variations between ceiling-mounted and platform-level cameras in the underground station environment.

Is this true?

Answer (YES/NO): NO